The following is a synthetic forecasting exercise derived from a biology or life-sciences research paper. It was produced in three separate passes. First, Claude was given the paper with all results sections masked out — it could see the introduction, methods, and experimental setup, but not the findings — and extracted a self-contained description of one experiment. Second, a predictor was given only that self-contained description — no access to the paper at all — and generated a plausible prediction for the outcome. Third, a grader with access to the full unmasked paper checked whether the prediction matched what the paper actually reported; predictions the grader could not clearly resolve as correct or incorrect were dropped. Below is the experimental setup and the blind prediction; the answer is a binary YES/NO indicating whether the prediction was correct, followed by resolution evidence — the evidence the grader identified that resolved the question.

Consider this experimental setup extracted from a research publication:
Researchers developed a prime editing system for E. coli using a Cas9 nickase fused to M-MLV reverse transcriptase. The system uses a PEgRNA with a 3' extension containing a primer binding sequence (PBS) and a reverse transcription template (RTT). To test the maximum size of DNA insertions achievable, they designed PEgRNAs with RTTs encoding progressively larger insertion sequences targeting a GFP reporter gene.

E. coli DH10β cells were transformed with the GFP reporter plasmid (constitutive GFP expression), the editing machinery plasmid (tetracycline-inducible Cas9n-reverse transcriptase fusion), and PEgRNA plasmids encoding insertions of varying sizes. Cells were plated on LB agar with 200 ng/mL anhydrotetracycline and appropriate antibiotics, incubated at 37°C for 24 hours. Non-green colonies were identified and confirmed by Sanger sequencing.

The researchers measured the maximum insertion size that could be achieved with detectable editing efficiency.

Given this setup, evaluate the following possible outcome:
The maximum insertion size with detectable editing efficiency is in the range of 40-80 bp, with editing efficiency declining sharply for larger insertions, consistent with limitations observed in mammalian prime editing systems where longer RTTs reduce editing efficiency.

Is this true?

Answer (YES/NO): NO